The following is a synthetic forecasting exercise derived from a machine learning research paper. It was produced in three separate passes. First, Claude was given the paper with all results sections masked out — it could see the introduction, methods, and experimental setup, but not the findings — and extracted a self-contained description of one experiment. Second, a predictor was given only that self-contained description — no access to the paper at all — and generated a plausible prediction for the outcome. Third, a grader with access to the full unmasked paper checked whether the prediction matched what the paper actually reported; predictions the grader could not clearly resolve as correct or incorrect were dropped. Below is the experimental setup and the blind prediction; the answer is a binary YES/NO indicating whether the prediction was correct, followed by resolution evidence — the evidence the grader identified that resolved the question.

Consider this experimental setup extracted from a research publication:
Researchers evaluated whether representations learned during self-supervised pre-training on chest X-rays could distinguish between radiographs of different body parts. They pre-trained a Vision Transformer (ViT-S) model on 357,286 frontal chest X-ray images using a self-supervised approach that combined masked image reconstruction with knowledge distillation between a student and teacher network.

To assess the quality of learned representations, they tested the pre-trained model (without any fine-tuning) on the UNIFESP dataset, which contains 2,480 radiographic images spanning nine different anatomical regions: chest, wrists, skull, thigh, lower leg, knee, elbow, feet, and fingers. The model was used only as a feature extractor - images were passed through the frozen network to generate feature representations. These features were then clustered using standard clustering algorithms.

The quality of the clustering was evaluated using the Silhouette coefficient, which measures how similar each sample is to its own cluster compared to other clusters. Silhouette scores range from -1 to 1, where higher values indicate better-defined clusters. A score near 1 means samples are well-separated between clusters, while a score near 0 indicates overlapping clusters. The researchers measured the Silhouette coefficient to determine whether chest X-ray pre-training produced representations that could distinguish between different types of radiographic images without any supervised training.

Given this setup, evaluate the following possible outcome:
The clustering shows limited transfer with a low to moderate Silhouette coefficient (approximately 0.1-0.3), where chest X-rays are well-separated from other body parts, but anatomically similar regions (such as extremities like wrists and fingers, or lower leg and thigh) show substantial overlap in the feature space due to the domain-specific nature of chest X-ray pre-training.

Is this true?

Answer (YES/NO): NO